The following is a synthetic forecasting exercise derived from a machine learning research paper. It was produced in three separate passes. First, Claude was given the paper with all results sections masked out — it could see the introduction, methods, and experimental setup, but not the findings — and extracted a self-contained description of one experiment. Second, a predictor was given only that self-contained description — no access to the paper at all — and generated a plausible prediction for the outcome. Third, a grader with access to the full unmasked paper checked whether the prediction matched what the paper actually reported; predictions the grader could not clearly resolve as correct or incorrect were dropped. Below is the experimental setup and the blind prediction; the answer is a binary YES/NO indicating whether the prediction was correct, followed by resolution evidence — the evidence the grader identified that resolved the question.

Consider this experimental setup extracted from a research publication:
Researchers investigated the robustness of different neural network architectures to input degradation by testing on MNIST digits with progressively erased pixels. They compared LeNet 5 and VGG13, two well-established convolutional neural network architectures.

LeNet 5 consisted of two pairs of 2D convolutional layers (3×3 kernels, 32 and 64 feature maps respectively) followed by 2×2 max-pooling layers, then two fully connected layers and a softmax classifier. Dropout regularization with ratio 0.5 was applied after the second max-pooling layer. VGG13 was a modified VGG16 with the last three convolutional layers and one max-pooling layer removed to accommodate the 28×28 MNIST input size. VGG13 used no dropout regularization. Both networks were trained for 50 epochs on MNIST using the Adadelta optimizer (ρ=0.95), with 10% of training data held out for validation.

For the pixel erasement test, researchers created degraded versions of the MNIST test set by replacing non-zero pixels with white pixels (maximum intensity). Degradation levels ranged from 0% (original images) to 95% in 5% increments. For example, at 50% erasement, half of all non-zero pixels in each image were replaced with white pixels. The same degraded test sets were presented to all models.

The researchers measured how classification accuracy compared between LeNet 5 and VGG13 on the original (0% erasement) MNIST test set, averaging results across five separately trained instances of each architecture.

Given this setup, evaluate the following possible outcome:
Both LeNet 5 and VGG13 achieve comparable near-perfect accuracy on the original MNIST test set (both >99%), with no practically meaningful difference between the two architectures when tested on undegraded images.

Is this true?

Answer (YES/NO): NO